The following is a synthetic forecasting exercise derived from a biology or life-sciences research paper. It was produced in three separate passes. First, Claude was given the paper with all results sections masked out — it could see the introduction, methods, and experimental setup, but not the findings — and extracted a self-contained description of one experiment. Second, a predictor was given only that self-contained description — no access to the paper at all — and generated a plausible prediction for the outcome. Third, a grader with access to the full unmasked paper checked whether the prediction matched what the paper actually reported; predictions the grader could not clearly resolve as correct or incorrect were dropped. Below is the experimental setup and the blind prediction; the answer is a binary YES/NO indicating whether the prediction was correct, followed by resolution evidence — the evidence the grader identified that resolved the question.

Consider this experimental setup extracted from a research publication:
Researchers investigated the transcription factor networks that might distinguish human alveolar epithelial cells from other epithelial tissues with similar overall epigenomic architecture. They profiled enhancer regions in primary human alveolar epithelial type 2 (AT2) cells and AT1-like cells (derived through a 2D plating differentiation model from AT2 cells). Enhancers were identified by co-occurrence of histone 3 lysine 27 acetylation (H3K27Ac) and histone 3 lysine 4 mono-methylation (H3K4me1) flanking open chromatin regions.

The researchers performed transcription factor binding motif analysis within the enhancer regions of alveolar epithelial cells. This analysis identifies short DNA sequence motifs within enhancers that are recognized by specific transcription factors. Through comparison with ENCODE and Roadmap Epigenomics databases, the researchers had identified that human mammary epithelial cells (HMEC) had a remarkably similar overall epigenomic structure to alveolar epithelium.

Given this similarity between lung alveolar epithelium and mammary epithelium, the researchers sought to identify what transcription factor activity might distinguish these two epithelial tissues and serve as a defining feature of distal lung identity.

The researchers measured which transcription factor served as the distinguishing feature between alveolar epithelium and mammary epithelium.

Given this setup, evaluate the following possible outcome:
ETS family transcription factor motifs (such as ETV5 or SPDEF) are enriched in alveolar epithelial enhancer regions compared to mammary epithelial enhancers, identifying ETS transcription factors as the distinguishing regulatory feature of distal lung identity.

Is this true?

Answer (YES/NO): NO